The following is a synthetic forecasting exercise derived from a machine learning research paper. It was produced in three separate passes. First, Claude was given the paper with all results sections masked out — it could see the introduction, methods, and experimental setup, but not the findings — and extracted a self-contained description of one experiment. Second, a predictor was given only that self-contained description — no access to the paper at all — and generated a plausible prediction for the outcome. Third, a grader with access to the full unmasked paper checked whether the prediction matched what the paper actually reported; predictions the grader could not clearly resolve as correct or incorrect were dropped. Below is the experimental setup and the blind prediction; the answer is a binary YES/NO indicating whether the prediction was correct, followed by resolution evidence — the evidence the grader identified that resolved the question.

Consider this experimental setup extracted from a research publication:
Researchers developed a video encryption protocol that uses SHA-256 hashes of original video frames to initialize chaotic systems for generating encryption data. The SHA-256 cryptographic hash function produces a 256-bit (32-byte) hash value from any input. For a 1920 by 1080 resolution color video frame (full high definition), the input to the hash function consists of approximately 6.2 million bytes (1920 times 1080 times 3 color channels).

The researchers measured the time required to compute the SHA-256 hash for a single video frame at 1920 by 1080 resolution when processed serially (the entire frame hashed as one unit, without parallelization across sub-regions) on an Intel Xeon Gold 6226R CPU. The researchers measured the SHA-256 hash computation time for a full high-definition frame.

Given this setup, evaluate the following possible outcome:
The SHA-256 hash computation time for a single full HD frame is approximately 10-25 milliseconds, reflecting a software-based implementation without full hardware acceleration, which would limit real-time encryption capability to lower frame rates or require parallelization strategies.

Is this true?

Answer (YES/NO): YES